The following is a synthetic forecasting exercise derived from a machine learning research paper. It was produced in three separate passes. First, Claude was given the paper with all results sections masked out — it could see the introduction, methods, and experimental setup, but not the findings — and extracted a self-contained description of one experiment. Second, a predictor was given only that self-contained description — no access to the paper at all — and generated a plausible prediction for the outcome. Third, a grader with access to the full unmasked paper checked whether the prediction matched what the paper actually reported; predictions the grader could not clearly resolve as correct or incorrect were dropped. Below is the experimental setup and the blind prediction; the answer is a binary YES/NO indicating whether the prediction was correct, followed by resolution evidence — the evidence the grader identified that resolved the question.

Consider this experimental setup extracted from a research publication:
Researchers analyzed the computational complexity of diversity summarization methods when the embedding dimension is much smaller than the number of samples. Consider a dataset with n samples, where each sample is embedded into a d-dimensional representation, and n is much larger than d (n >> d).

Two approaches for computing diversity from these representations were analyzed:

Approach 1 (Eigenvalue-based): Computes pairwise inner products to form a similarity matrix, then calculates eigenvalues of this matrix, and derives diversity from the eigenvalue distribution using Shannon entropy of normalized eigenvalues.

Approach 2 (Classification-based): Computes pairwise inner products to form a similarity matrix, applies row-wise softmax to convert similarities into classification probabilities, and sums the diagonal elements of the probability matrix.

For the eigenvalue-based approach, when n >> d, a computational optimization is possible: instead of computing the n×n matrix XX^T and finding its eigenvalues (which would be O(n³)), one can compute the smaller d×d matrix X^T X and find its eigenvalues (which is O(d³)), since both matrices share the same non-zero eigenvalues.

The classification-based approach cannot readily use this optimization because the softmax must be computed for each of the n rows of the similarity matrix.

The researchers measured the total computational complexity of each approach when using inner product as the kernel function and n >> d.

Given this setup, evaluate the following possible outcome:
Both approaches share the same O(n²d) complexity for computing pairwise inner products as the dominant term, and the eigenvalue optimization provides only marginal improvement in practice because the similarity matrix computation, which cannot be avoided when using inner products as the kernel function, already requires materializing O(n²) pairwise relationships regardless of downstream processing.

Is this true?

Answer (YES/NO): NO